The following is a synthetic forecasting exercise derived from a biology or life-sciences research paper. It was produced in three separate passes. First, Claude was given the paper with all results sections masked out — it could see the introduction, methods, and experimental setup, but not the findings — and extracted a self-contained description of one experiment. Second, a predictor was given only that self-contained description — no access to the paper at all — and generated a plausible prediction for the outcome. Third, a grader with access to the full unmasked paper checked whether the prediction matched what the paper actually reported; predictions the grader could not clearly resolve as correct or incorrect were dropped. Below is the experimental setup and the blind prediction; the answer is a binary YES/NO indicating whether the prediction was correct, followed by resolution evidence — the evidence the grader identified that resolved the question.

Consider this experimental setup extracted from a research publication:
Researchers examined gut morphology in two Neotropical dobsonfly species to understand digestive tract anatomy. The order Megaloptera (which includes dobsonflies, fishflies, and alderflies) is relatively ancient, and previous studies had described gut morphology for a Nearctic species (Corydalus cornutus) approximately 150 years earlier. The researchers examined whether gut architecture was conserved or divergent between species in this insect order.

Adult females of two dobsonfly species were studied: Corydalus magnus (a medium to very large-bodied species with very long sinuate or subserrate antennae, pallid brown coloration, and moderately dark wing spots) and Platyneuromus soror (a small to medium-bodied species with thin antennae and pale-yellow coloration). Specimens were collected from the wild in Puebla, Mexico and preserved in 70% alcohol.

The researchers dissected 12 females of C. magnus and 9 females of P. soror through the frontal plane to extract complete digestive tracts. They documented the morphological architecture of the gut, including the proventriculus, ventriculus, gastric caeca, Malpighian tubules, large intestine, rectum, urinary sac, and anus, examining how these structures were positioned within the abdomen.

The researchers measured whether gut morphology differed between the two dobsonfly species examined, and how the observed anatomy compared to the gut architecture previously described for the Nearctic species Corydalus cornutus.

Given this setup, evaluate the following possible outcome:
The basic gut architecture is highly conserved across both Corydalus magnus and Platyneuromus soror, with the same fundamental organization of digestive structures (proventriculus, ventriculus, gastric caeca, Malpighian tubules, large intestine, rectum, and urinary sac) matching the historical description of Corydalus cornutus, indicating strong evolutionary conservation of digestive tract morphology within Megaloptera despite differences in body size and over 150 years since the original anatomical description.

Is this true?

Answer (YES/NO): YES